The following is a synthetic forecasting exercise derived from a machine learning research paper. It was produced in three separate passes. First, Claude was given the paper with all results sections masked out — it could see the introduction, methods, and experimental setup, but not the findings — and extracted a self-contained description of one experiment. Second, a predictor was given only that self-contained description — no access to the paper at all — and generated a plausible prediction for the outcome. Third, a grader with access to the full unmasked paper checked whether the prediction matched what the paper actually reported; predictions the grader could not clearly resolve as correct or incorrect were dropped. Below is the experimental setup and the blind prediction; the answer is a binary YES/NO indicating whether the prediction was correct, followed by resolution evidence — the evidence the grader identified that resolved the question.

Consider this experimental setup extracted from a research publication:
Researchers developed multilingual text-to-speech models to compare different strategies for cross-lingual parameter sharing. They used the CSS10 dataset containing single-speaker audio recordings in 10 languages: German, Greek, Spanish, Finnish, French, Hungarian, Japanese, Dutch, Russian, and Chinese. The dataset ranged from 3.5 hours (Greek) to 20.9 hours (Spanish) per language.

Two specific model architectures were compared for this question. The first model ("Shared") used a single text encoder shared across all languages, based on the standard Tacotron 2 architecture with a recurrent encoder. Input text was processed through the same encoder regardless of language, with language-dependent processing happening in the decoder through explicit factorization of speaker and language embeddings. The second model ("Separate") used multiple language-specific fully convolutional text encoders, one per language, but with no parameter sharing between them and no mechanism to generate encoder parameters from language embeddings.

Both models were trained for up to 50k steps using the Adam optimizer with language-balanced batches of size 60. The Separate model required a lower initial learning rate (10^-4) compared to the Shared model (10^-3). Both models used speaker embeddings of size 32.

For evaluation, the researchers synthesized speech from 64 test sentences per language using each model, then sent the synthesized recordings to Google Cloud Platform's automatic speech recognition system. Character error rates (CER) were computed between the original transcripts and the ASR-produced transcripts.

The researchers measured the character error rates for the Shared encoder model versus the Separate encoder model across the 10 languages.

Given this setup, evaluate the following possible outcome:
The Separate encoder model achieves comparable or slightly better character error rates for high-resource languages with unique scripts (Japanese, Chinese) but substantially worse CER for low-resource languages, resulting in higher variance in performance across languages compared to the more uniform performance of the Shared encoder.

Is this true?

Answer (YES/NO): NO